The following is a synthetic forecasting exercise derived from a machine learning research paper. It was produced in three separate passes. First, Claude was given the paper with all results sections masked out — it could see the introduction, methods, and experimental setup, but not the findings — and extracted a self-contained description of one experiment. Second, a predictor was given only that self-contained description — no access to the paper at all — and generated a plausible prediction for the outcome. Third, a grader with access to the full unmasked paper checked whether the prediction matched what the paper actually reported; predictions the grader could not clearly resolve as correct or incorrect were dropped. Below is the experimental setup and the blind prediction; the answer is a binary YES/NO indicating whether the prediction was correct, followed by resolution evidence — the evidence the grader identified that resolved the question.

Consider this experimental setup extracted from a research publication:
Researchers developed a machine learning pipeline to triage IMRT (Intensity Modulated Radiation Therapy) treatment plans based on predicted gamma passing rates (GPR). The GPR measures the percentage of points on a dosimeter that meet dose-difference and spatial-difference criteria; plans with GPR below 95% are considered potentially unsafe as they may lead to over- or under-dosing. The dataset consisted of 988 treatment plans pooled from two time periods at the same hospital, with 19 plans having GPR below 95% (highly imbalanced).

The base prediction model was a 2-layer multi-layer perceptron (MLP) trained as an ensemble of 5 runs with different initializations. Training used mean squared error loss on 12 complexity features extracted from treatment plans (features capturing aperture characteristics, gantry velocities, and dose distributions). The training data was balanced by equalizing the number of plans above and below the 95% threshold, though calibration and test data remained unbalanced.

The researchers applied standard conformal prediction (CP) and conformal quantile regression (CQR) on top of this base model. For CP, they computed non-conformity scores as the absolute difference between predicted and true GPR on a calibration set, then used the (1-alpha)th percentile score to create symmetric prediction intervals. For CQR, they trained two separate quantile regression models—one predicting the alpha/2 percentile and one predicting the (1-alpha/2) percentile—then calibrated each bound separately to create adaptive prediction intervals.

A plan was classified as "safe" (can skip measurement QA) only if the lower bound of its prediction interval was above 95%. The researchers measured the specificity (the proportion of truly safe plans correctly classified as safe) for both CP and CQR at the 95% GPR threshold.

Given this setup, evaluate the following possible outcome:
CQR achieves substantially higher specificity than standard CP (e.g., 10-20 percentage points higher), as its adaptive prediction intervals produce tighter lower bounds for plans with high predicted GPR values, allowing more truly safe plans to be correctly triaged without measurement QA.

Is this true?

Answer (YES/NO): NO